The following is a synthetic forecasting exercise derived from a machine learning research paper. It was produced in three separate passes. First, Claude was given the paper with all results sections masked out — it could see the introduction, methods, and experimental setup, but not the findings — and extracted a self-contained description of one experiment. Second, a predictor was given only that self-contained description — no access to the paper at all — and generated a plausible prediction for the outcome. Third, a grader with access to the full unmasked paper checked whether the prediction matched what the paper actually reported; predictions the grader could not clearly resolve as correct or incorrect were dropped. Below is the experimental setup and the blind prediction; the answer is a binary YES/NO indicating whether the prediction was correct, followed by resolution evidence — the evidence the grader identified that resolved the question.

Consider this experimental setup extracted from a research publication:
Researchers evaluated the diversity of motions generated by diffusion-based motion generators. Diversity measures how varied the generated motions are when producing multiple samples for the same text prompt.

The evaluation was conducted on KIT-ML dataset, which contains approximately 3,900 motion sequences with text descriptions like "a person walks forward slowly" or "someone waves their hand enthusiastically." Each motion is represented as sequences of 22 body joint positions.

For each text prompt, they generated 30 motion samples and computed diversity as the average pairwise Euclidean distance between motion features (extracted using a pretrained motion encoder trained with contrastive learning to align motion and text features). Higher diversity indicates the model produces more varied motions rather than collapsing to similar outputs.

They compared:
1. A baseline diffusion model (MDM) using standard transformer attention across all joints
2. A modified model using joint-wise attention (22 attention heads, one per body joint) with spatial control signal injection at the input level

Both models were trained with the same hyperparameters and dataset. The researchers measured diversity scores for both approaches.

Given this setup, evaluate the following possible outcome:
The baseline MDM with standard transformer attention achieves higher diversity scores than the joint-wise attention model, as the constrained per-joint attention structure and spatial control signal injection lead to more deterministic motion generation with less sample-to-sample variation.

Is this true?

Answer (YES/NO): NO